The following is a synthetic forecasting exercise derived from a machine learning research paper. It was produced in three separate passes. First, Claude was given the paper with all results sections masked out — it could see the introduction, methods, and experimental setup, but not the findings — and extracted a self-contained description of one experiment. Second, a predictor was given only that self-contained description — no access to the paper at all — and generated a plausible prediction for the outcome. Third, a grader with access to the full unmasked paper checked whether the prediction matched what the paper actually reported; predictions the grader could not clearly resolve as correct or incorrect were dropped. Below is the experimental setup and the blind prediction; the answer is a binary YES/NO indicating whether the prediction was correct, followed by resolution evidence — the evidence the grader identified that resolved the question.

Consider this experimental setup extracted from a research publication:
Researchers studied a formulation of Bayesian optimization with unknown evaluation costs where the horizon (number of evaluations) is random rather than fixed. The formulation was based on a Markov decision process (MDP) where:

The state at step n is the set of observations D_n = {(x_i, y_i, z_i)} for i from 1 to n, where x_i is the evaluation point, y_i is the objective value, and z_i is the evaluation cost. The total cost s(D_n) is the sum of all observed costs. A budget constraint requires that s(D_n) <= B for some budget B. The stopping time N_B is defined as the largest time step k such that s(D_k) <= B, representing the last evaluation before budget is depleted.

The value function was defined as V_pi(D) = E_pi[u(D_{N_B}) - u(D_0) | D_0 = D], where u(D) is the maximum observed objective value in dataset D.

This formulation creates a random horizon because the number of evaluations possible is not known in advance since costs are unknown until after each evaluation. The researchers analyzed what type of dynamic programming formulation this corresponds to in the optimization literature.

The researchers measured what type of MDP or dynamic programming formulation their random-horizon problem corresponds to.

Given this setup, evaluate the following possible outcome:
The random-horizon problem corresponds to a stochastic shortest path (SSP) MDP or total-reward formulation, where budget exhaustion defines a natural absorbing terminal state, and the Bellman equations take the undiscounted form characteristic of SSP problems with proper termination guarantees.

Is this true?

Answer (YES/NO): YES